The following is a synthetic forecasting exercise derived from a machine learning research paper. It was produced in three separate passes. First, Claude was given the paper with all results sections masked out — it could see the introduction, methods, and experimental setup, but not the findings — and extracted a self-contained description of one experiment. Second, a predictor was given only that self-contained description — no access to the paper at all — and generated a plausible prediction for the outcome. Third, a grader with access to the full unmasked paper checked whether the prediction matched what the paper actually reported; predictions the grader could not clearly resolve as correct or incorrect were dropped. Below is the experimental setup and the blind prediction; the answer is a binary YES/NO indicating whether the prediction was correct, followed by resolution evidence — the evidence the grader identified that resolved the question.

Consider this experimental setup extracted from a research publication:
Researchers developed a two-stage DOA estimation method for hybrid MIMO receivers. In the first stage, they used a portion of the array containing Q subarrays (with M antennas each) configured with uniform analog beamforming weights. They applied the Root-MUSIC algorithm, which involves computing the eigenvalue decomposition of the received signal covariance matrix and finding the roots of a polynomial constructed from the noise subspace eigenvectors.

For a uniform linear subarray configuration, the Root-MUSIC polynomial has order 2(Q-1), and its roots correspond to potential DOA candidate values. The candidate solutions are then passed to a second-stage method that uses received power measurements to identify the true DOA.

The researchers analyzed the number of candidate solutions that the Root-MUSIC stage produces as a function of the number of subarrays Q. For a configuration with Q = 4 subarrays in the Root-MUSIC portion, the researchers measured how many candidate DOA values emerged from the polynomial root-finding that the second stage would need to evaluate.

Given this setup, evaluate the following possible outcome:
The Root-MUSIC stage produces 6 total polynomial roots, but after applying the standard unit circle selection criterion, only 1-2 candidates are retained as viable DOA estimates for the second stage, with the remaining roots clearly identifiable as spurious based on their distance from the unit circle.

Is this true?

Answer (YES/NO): NO